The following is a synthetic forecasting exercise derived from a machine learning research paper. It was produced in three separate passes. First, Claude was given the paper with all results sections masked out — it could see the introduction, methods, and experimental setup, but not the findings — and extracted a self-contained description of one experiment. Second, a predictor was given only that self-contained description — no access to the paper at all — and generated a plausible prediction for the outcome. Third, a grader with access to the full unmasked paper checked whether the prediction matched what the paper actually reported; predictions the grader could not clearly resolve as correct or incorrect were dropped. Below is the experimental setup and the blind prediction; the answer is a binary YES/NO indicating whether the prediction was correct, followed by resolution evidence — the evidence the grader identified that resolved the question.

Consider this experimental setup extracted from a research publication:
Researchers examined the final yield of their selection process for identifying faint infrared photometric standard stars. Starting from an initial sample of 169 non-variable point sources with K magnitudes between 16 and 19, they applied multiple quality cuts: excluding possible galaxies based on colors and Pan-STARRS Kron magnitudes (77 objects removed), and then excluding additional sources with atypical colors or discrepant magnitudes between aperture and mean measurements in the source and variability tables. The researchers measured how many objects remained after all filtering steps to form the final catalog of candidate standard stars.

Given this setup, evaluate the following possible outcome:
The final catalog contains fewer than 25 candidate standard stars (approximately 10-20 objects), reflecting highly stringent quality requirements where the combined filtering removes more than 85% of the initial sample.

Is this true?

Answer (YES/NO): NO